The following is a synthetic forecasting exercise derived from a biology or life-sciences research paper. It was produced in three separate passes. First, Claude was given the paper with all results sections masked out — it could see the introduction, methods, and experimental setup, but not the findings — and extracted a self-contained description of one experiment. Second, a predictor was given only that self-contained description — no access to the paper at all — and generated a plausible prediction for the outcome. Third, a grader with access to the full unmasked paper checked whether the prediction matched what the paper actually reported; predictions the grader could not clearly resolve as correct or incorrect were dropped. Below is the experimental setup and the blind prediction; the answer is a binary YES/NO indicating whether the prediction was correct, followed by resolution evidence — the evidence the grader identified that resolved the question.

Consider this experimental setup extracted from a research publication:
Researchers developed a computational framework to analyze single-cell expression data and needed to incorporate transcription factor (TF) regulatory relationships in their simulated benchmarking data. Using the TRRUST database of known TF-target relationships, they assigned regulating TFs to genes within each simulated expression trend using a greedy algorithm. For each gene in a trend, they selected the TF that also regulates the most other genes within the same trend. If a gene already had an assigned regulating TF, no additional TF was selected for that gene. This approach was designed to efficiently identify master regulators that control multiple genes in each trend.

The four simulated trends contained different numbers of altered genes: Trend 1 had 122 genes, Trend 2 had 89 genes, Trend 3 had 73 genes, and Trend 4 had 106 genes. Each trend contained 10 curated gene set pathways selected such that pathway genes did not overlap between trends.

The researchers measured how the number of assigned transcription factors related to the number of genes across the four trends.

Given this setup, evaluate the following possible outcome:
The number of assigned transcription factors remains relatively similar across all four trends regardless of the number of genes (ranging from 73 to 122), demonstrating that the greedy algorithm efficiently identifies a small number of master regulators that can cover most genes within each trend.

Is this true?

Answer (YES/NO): NO